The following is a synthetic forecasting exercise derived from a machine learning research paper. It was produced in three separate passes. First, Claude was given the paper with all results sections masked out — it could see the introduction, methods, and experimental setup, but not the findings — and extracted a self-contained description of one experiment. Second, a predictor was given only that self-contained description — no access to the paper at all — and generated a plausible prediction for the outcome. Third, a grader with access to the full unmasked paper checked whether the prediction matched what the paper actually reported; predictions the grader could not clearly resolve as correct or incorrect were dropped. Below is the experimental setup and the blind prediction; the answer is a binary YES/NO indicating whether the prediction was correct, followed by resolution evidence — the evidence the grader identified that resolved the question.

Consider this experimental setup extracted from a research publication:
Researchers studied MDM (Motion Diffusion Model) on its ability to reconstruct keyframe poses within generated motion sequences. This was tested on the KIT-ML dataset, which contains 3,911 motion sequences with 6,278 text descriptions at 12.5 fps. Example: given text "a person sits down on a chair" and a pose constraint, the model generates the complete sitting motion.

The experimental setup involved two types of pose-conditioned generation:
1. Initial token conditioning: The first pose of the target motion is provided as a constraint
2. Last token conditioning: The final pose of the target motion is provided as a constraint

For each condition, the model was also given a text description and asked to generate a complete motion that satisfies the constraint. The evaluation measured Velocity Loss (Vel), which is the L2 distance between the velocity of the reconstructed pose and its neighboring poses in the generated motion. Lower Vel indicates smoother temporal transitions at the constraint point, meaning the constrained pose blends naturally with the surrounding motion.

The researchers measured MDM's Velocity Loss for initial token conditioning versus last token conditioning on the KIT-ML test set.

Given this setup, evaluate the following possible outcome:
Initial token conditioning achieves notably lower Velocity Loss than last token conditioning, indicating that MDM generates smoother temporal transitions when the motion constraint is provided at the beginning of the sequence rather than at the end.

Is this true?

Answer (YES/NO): YES